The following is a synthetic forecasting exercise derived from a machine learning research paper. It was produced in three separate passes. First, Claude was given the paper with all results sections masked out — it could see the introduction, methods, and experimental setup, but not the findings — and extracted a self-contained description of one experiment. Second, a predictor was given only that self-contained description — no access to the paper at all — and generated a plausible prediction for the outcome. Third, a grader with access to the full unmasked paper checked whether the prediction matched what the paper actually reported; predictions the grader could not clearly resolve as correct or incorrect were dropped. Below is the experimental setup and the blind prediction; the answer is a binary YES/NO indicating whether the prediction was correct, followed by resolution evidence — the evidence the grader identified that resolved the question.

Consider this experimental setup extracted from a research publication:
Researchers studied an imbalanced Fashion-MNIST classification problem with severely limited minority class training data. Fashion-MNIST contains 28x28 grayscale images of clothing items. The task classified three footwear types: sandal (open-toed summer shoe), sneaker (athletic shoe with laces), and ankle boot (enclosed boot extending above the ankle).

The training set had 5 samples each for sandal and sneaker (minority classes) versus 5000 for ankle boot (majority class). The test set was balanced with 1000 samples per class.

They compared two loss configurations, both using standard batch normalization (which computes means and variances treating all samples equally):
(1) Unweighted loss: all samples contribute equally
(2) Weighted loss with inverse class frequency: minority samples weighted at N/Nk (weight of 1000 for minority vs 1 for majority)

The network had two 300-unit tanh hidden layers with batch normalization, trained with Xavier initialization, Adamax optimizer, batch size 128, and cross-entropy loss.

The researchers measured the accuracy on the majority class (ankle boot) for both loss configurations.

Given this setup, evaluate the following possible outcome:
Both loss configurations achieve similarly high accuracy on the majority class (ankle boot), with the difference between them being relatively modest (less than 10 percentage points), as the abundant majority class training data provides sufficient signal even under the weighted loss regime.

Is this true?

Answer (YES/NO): YES